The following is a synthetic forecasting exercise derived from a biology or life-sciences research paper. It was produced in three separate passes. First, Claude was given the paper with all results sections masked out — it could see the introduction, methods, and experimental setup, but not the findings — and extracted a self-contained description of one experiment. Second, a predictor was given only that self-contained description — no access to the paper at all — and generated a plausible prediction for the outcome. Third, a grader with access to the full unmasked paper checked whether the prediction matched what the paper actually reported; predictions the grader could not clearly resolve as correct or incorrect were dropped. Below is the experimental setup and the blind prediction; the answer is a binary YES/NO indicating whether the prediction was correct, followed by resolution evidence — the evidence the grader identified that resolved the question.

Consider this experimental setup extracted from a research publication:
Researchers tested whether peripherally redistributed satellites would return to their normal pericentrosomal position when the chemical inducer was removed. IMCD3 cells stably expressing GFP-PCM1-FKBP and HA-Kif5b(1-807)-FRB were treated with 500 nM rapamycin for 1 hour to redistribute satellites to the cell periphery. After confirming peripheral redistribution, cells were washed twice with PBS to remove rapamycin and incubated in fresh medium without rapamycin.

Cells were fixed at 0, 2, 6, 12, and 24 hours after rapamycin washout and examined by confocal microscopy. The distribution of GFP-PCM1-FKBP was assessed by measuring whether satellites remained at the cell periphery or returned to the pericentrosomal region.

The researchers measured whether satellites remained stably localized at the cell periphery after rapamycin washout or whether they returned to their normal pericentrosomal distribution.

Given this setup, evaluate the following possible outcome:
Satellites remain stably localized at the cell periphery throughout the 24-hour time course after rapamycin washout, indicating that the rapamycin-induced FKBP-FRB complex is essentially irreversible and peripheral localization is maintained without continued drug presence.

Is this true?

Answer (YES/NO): YES